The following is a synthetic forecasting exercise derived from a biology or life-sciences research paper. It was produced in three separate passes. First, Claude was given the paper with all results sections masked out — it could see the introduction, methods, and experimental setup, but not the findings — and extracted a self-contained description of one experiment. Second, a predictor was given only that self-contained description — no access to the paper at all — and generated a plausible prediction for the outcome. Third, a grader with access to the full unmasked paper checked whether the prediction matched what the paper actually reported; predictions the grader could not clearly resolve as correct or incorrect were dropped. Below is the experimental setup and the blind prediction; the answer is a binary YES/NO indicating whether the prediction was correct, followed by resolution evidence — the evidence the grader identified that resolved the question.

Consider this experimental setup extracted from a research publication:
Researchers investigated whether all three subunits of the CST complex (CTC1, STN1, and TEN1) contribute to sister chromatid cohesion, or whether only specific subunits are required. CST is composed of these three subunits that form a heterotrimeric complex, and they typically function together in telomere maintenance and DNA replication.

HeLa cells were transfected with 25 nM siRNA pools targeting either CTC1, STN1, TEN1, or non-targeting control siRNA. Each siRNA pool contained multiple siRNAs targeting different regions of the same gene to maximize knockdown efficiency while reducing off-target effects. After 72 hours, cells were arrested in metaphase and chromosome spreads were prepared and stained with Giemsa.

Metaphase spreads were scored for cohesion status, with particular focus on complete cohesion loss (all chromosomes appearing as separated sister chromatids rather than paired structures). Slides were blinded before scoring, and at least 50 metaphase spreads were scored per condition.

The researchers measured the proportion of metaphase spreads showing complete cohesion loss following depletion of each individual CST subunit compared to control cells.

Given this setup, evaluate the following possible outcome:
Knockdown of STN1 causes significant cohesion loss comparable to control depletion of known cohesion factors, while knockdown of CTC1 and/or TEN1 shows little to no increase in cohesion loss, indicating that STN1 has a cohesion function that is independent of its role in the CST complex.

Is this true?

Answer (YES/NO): NO